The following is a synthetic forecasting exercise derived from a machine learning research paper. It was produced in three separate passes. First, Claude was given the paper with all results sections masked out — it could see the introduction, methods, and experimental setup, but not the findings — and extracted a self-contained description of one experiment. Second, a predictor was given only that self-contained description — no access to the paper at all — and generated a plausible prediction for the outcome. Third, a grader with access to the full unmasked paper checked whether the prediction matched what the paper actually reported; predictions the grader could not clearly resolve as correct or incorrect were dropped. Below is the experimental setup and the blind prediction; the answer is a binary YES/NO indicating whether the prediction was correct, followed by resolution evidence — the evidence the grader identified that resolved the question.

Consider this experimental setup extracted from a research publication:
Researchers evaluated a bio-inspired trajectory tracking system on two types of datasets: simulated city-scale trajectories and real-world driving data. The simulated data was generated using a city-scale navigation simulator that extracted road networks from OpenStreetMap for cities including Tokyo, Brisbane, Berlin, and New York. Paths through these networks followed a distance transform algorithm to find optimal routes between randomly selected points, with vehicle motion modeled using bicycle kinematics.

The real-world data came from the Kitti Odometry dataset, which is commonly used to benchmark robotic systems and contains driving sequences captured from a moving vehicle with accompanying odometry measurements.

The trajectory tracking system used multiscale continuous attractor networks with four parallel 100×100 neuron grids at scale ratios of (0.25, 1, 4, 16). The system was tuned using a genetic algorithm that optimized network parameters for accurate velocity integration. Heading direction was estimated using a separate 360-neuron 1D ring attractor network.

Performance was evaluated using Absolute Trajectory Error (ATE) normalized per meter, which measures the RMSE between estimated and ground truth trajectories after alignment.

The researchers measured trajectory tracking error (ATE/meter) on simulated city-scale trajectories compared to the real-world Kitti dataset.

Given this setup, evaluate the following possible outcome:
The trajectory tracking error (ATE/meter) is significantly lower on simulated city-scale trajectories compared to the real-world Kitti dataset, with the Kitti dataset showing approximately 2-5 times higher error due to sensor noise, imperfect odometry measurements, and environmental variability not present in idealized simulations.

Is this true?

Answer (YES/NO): NO